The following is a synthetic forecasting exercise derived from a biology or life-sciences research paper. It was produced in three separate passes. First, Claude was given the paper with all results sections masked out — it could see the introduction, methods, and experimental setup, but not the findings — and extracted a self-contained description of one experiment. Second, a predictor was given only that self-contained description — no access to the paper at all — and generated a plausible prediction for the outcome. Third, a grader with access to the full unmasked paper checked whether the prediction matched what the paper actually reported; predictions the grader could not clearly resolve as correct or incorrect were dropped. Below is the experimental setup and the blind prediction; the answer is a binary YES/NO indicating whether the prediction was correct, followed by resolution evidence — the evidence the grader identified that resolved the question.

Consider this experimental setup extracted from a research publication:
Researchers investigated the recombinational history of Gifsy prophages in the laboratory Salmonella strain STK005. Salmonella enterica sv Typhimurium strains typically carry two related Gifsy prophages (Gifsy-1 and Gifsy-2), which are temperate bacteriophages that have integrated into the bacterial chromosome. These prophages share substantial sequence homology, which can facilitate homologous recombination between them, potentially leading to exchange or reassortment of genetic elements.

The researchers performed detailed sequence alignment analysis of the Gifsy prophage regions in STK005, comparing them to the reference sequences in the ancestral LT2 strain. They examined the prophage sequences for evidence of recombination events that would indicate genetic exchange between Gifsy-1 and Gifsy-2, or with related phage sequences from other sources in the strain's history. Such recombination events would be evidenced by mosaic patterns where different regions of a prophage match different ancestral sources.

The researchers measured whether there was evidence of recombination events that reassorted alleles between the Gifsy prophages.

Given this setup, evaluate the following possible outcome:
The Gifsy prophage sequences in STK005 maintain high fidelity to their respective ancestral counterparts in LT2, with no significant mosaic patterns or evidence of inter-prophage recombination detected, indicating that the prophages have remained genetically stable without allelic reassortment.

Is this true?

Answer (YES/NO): NO